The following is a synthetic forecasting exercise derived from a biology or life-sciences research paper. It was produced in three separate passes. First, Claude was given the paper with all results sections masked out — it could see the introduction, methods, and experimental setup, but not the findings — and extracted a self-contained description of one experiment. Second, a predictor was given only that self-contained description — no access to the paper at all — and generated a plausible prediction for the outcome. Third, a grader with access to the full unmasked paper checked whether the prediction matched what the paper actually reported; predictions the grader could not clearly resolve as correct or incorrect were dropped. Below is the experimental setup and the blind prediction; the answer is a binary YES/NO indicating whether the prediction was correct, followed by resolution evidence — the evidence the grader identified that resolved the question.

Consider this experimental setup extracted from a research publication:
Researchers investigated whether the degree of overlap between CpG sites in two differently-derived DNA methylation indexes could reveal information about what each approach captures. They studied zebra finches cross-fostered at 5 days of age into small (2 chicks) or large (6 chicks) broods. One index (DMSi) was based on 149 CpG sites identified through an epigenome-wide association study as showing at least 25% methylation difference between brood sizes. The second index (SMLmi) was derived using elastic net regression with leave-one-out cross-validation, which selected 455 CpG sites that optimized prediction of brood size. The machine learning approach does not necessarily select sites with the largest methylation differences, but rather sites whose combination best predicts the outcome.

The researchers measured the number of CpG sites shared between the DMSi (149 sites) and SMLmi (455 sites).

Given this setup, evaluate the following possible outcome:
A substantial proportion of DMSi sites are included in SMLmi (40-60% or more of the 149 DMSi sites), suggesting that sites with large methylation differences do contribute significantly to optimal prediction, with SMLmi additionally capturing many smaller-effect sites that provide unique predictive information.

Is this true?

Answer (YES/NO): NO